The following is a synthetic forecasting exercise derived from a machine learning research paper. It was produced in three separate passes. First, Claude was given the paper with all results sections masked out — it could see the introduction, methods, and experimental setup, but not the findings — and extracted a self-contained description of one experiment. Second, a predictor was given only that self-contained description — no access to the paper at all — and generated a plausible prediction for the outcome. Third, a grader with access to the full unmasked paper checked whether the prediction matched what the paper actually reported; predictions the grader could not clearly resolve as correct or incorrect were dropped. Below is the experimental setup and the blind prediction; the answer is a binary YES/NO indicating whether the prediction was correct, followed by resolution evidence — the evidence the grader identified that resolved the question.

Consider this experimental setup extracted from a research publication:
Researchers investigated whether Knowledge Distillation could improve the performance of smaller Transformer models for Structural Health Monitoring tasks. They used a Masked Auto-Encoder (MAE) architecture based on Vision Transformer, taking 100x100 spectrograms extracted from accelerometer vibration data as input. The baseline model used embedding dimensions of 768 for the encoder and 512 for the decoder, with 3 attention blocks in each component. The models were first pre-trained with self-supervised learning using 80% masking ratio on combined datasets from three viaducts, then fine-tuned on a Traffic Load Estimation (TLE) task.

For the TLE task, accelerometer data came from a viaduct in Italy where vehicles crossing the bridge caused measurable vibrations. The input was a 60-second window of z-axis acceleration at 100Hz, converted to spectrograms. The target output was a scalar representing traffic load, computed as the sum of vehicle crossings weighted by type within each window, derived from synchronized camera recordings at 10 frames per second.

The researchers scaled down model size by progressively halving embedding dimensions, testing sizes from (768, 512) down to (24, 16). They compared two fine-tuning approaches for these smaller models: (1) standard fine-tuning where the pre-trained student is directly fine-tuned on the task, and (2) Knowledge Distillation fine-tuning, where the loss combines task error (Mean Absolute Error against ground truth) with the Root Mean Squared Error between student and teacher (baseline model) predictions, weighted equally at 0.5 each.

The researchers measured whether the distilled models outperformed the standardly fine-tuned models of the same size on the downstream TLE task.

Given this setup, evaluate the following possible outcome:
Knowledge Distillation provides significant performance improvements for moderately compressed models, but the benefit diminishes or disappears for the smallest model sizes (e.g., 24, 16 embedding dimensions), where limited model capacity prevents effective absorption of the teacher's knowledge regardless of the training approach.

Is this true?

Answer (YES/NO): YES